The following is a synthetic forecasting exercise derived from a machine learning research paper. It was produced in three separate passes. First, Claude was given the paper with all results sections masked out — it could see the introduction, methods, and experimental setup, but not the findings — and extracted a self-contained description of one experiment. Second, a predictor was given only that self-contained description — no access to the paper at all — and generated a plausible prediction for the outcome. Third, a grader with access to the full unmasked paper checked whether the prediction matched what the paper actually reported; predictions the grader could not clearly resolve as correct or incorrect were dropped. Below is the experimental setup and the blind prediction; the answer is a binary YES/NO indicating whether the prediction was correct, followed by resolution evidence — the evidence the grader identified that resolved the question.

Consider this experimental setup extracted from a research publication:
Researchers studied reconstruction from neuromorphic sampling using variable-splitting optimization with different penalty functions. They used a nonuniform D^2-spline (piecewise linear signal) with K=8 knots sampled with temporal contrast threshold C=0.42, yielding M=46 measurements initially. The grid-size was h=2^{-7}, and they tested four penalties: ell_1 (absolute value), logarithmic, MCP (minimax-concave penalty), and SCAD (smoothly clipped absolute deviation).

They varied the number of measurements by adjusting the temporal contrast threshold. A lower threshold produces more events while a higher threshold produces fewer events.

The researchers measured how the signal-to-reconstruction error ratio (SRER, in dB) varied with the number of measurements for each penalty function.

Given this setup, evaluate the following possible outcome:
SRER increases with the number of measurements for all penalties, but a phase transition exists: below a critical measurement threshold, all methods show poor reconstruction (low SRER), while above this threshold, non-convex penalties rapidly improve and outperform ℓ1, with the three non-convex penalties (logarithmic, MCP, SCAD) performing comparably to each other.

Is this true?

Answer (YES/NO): NO